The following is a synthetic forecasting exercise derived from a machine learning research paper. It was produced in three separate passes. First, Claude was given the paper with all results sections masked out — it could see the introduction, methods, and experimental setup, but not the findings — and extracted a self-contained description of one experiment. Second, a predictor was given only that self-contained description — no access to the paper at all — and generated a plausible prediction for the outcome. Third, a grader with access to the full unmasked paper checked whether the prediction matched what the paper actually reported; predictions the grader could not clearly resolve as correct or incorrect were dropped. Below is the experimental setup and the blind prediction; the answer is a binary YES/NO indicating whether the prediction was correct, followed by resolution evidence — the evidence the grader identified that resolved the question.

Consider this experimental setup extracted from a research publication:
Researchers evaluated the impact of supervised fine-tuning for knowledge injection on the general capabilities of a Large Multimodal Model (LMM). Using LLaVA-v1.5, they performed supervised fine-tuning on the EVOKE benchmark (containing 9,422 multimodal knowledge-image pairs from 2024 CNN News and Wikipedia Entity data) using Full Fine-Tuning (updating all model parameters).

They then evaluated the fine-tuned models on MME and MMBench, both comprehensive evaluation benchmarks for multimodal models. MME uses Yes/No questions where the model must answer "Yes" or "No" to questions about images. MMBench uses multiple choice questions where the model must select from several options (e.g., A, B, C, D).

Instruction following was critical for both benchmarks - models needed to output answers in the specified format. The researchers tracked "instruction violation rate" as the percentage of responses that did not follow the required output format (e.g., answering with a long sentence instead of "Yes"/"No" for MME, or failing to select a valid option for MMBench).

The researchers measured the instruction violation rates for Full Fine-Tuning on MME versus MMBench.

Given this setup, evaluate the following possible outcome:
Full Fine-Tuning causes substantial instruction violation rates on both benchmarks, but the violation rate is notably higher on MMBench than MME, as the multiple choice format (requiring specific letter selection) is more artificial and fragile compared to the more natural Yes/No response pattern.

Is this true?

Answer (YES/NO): NO